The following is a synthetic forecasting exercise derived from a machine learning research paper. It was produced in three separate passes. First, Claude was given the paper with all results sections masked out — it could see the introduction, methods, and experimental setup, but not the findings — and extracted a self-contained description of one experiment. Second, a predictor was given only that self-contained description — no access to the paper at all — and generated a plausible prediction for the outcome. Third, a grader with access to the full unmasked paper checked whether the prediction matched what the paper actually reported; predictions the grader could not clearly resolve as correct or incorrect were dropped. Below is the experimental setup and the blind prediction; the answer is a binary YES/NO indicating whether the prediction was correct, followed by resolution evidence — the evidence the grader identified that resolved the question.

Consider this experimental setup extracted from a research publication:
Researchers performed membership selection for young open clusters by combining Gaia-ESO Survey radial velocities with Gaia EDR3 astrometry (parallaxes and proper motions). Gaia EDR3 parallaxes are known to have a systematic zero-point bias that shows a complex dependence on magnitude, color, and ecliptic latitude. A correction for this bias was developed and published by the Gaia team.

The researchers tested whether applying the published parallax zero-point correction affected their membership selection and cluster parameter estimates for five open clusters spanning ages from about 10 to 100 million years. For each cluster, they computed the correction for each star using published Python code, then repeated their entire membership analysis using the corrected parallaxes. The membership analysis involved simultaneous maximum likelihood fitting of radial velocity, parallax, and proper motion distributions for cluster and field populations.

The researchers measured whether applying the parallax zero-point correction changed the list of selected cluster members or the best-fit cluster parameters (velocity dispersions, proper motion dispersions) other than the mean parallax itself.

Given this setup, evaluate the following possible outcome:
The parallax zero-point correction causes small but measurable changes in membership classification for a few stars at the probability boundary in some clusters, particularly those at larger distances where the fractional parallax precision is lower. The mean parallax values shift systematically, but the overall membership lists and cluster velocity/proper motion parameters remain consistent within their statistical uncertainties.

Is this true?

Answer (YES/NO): NO